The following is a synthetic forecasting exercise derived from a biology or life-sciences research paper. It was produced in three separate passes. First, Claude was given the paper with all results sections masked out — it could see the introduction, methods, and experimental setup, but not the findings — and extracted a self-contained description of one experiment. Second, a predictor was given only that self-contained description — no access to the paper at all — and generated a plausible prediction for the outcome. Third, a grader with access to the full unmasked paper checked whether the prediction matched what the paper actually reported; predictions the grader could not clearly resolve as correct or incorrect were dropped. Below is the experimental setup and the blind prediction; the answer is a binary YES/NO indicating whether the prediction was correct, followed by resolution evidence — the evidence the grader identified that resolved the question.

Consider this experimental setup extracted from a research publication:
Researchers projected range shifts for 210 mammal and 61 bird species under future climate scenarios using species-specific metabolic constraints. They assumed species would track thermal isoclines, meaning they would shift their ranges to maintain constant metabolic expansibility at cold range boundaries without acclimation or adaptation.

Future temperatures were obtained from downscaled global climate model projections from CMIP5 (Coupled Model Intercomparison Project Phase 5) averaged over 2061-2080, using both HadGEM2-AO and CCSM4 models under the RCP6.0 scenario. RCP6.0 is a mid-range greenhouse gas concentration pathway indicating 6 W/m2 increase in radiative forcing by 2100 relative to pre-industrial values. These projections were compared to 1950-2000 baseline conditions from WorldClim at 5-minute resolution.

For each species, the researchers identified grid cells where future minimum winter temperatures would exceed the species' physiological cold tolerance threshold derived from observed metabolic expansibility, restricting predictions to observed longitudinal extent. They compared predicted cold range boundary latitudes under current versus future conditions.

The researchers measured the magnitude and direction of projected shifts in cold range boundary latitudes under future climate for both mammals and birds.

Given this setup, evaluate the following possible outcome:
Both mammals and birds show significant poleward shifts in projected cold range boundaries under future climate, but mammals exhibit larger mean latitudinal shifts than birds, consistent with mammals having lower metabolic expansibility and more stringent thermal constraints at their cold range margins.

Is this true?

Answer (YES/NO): NO